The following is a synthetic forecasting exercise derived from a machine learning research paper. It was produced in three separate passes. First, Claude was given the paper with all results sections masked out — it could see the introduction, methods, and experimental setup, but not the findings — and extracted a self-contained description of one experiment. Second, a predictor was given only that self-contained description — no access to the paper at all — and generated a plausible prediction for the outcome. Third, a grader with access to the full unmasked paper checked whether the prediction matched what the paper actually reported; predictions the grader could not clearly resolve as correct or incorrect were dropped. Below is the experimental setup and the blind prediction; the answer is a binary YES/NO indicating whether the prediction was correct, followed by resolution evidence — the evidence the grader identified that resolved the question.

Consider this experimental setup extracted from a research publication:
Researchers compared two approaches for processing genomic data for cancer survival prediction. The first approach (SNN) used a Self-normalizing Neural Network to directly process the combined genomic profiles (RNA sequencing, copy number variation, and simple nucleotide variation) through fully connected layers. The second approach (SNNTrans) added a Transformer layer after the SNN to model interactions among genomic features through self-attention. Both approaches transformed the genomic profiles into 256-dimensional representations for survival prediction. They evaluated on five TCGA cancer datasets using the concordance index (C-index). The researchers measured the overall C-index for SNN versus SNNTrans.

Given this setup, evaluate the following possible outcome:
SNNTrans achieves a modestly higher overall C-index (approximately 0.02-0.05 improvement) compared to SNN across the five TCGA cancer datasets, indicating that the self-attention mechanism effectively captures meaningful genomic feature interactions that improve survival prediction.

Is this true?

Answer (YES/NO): NO